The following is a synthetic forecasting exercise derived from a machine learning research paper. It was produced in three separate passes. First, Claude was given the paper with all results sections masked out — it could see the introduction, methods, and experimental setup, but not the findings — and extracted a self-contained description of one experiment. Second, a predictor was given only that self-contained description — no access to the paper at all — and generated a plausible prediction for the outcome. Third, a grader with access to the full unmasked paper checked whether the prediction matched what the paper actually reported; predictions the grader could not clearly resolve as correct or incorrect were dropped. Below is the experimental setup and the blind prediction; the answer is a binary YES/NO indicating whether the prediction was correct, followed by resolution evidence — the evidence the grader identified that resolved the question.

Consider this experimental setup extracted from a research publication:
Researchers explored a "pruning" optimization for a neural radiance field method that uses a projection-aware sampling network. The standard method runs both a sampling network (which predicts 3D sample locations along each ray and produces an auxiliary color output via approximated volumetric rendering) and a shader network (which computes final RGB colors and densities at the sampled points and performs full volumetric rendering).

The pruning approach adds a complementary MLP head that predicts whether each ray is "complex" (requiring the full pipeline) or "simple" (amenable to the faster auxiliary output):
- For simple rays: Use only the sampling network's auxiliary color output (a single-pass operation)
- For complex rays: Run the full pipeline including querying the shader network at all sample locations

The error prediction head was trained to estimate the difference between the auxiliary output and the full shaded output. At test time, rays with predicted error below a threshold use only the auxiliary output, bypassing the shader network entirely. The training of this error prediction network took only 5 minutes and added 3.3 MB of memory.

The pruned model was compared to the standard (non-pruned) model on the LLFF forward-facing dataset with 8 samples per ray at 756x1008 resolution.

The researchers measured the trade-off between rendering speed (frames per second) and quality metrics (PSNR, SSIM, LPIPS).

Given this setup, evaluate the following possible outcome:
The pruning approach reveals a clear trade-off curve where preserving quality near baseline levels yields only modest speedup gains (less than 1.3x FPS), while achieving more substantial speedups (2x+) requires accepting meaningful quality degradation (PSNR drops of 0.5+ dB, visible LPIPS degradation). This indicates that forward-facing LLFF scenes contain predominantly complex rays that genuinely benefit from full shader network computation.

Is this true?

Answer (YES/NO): NO